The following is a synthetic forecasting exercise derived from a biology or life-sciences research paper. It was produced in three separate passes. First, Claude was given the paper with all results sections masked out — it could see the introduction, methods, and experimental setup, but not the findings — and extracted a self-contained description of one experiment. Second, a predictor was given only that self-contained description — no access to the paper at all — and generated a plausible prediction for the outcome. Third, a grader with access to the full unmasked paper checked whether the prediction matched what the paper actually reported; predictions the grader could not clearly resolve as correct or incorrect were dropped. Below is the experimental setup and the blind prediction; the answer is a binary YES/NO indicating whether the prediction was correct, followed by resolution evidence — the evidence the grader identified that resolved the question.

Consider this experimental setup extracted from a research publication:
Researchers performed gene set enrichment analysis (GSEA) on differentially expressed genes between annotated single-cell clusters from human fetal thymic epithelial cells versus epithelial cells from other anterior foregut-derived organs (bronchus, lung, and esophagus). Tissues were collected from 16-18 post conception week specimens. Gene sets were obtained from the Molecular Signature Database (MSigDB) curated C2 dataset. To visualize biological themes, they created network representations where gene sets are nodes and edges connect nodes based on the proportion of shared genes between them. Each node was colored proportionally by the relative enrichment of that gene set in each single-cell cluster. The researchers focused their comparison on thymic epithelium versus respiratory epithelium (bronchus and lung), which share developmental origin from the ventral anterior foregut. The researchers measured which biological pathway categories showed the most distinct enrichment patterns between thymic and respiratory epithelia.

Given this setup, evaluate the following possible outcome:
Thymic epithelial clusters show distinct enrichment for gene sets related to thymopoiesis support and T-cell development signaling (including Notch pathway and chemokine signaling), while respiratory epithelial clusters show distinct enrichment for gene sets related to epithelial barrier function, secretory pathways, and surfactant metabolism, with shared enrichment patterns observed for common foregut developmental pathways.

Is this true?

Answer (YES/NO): NO